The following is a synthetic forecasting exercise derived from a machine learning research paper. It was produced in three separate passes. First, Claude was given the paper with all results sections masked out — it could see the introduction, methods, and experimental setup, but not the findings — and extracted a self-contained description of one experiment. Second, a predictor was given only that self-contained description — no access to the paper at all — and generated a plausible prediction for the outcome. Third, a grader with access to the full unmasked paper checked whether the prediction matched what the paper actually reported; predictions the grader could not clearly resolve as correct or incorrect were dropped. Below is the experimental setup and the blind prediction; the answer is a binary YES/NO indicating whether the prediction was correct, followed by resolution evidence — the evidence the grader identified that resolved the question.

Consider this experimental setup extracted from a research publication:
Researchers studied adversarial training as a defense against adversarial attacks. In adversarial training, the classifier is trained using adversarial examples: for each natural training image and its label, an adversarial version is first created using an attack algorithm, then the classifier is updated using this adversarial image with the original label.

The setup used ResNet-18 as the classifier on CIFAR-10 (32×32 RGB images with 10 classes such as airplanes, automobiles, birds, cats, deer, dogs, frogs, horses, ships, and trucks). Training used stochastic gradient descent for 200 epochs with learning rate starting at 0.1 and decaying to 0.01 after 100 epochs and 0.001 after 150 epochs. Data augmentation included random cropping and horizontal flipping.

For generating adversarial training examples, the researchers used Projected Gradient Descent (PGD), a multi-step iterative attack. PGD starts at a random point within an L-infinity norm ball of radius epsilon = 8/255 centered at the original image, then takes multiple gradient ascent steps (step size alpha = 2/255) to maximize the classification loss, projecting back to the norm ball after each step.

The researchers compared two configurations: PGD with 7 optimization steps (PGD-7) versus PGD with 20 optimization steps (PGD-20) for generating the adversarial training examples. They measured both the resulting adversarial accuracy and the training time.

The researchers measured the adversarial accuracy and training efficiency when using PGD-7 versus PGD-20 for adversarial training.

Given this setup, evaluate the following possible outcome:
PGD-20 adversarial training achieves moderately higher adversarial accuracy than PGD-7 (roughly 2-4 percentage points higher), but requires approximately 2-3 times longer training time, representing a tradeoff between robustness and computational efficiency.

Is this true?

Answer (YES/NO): NO